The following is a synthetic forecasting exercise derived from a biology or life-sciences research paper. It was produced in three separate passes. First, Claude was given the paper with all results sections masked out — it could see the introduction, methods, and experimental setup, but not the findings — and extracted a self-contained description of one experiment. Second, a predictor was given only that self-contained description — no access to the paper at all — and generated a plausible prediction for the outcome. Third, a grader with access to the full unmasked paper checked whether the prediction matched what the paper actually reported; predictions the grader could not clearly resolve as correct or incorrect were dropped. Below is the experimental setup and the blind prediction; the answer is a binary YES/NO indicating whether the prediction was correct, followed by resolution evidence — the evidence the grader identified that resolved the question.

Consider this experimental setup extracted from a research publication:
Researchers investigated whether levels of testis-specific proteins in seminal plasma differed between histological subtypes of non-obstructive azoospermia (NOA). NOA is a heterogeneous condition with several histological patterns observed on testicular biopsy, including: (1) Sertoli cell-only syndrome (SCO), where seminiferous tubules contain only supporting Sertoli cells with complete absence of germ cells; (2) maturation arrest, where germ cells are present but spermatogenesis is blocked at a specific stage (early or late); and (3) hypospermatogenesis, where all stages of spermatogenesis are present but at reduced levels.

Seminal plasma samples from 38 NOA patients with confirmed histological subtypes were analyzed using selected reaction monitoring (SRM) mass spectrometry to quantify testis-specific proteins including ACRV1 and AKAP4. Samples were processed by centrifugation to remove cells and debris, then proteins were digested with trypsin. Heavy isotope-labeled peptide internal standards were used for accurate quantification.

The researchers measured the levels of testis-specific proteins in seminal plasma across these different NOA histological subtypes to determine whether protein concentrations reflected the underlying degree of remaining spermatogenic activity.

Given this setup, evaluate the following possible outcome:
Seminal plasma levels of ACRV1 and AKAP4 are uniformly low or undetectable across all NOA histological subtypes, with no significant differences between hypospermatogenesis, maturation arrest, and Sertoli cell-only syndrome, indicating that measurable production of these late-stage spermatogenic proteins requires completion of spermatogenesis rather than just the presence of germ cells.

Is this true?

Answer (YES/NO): NO